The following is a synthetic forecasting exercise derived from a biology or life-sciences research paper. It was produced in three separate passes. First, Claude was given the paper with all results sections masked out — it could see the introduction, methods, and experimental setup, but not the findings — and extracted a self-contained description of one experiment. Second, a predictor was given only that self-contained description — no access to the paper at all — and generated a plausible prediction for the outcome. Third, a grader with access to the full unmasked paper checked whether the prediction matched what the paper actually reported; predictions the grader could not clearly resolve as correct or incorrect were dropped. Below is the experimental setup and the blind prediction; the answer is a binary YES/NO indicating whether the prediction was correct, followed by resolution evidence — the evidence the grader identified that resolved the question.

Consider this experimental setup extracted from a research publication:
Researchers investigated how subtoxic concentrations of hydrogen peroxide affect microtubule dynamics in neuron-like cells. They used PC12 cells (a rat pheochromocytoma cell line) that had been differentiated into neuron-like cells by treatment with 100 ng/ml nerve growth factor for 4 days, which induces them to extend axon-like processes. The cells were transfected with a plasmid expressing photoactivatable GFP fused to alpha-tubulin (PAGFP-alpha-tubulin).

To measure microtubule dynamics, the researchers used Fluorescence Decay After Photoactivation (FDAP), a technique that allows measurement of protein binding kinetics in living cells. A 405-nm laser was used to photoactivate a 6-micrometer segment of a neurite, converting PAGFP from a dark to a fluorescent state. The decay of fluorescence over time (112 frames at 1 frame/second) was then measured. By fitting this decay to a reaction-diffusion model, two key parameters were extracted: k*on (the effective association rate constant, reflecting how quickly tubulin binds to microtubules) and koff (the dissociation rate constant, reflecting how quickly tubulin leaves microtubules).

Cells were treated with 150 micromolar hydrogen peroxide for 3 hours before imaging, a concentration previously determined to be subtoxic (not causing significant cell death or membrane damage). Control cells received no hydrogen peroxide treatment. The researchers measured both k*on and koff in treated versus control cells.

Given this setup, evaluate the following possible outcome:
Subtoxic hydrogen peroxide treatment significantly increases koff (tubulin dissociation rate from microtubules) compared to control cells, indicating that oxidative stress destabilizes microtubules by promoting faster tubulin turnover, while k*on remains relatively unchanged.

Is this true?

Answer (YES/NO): NO